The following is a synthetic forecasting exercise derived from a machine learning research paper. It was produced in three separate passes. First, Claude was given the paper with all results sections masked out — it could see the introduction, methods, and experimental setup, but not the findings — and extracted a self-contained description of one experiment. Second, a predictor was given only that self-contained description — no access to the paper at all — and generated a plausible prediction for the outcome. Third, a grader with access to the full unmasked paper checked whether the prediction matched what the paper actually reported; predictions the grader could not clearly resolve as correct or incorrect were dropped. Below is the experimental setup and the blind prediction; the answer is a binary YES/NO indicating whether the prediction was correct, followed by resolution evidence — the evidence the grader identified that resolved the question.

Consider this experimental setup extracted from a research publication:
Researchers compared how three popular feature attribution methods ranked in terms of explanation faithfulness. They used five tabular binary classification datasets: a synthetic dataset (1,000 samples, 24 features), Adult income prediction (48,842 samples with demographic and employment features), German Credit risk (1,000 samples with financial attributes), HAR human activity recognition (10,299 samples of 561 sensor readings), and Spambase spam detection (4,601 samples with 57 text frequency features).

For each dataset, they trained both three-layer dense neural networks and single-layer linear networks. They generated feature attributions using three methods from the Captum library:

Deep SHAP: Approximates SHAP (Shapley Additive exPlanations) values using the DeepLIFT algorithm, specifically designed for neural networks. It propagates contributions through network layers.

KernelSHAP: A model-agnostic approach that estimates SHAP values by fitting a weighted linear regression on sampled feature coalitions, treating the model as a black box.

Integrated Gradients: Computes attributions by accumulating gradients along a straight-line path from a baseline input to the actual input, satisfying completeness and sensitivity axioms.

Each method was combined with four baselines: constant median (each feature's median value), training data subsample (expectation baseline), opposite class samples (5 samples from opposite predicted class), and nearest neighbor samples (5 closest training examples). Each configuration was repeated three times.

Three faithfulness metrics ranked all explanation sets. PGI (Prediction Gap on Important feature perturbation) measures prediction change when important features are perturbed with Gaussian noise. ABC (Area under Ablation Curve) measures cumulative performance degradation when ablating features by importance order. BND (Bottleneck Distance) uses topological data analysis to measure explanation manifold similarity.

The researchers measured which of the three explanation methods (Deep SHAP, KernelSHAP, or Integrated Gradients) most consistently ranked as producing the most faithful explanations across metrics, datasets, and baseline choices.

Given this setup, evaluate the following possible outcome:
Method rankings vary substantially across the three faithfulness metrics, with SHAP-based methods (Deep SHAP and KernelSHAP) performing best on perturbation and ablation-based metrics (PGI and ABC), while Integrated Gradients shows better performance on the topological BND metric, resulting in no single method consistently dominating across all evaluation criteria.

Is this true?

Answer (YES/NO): NO